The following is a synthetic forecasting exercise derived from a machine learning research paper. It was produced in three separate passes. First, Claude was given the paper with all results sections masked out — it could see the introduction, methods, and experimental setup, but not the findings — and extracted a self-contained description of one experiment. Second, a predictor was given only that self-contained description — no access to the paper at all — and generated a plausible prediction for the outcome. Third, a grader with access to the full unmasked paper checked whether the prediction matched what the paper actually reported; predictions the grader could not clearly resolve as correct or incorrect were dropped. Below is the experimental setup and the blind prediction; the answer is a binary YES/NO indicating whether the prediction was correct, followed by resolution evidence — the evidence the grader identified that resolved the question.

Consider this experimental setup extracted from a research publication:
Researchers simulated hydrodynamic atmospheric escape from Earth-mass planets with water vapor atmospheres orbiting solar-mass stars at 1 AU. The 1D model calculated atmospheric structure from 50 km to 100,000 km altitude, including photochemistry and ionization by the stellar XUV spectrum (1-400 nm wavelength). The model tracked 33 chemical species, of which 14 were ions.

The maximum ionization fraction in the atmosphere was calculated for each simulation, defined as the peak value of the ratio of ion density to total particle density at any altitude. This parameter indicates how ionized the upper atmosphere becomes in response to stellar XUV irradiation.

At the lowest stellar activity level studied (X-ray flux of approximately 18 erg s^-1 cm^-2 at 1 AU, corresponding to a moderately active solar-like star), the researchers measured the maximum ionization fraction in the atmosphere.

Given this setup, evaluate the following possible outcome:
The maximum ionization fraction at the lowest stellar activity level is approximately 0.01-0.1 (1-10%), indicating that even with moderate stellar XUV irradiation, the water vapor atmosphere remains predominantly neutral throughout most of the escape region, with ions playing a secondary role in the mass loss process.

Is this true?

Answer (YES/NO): YES